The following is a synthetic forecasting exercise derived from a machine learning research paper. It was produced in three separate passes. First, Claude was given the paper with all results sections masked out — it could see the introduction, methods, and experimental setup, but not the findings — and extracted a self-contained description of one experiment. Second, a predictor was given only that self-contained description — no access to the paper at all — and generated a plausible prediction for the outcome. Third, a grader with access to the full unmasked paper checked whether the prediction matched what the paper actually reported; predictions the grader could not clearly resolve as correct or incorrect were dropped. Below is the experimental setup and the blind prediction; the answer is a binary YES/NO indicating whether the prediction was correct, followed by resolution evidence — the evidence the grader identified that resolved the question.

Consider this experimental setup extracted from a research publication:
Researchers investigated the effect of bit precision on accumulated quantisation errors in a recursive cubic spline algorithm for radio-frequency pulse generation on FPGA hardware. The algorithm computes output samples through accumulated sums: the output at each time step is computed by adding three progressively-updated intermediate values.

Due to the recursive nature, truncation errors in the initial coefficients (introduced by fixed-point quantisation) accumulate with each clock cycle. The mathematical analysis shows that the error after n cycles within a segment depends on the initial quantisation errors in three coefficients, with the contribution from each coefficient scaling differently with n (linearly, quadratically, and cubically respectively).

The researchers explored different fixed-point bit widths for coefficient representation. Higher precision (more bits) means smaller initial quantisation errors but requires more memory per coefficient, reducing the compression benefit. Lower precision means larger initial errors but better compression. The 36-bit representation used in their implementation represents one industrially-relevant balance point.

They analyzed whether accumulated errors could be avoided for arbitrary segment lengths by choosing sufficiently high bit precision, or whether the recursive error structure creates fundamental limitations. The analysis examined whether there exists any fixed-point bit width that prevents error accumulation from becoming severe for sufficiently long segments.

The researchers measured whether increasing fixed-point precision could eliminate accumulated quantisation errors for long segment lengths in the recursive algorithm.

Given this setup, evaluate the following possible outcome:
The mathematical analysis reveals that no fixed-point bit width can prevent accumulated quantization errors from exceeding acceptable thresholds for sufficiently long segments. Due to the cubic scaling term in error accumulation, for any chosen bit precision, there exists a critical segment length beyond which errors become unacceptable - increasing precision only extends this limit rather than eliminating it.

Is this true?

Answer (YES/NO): YES